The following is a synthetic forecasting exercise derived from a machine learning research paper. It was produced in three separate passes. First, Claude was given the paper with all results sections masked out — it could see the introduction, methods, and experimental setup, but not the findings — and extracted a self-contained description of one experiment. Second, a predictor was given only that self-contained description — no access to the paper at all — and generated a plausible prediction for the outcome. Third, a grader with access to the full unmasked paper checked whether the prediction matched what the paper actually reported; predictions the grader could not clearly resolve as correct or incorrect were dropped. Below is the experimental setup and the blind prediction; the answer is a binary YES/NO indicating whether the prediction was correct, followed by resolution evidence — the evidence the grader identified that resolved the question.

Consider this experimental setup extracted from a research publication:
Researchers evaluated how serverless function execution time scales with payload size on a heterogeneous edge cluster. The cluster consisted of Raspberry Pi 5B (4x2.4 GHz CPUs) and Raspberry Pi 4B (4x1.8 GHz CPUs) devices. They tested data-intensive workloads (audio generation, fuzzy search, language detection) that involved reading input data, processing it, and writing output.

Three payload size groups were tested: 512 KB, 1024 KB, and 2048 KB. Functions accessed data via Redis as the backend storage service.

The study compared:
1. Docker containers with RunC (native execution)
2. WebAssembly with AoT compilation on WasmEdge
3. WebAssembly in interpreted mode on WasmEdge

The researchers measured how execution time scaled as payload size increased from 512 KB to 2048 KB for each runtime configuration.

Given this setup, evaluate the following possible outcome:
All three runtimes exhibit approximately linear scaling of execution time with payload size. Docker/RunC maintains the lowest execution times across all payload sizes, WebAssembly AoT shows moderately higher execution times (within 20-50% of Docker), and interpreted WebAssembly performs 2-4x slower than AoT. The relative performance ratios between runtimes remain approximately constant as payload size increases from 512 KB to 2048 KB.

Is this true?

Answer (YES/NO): NO